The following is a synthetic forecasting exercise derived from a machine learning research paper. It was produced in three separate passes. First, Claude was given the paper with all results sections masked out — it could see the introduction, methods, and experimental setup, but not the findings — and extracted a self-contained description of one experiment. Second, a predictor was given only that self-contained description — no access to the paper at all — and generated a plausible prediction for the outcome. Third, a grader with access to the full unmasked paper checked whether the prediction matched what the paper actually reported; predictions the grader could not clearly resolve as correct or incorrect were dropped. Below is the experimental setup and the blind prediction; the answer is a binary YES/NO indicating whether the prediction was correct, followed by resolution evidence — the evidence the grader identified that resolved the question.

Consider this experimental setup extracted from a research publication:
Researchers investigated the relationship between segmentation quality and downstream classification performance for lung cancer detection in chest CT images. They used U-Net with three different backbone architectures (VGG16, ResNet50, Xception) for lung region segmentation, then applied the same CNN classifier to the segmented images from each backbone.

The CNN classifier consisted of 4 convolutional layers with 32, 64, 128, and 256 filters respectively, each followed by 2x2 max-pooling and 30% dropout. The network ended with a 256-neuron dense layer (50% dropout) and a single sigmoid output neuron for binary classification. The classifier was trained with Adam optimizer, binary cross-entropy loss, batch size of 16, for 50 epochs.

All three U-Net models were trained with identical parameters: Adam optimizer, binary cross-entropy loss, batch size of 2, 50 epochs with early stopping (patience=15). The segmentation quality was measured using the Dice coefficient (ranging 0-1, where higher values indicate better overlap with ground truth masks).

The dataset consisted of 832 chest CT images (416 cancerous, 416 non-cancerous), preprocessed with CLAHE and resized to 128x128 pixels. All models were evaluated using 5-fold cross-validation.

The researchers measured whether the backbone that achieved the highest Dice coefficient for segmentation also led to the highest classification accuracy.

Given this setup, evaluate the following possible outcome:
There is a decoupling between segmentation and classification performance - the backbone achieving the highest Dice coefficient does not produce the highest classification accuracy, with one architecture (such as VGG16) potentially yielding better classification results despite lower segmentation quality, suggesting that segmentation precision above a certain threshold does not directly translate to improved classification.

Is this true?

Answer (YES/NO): YES